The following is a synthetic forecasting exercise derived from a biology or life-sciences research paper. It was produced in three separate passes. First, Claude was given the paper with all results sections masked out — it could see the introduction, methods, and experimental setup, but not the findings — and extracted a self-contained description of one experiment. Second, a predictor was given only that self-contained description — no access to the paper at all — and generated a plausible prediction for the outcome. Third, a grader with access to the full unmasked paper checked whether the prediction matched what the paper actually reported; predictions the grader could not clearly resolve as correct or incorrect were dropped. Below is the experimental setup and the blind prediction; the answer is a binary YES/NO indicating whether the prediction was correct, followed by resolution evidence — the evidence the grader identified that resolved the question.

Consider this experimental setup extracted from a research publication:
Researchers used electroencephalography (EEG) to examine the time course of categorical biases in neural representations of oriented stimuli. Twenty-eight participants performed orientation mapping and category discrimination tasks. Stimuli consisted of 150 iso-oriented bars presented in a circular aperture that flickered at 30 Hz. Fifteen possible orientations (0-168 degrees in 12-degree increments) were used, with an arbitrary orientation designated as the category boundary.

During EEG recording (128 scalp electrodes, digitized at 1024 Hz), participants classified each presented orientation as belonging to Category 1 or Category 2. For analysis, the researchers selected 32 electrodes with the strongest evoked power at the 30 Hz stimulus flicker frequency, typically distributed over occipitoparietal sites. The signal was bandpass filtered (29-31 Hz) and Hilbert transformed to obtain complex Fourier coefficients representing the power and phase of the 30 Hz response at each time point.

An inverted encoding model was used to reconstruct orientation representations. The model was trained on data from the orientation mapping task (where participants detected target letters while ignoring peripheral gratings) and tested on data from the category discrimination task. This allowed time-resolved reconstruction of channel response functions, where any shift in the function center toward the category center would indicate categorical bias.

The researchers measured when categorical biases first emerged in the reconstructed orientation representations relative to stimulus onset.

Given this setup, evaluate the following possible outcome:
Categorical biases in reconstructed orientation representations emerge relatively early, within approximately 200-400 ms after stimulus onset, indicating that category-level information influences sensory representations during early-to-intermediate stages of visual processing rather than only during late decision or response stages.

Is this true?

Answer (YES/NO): NO